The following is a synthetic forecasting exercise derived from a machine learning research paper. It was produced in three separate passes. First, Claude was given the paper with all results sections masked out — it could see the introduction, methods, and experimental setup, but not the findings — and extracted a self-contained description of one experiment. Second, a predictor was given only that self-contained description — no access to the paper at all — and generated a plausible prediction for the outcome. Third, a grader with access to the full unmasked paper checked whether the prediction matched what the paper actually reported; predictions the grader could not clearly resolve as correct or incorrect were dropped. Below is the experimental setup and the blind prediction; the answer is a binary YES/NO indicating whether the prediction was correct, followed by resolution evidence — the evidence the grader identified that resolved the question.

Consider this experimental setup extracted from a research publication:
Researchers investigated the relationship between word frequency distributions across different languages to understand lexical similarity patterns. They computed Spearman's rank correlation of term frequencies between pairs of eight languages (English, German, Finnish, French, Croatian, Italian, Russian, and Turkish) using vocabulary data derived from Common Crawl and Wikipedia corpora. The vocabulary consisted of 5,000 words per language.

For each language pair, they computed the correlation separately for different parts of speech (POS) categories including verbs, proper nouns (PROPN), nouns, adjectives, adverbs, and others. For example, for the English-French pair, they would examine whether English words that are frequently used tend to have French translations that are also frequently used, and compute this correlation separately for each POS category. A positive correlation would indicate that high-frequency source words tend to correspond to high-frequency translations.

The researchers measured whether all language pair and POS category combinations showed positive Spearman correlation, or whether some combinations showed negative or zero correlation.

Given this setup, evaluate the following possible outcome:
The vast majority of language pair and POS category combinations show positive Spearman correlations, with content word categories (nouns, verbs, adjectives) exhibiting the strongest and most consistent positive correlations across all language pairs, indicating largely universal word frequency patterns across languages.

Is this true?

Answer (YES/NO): NO